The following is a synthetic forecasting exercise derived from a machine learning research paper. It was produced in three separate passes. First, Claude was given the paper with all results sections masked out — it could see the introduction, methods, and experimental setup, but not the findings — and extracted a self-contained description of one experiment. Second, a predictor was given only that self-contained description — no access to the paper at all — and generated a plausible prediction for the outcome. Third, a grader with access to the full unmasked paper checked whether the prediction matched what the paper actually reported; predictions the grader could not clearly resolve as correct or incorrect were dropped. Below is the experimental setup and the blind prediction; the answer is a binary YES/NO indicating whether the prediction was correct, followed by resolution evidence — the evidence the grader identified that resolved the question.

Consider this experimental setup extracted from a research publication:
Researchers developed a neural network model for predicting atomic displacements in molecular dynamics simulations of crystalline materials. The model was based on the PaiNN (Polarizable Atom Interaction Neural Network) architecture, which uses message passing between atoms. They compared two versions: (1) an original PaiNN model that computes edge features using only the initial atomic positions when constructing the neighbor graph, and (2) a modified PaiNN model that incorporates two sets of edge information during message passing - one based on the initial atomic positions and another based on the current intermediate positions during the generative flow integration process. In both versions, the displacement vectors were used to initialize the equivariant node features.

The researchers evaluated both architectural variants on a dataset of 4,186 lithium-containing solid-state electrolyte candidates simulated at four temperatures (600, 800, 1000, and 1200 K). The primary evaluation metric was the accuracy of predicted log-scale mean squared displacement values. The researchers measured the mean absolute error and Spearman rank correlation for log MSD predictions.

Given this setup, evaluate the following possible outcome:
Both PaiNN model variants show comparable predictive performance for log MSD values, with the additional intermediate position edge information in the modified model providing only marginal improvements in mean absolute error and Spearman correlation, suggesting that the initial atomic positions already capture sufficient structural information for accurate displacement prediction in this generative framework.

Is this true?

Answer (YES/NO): NO